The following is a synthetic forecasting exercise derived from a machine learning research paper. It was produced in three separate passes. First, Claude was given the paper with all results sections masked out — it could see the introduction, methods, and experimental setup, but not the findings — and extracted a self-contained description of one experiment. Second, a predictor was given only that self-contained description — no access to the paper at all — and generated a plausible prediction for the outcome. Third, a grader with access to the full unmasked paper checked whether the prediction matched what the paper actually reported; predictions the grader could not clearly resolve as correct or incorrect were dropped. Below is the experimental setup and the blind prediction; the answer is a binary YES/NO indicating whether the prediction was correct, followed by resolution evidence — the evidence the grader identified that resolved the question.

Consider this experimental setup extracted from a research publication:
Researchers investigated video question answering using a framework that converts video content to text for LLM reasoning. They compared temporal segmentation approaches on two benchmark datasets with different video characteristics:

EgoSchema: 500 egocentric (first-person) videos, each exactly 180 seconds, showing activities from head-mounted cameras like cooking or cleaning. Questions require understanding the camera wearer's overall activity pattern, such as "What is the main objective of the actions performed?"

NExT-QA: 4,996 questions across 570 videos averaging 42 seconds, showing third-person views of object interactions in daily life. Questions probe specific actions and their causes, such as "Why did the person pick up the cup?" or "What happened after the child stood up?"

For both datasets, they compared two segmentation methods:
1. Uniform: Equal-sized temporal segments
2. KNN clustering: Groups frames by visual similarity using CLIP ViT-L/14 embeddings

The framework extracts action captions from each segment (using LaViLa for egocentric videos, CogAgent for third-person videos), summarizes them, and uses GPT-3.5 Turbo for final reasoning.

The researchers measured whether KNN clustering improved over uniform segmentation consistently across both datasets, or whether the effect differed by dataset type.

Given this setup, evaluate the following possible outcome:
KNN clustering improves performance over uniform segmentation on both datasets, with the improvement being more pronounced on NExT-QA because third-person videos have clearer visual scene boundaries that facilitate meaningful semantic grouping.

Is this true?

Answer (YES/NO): NO